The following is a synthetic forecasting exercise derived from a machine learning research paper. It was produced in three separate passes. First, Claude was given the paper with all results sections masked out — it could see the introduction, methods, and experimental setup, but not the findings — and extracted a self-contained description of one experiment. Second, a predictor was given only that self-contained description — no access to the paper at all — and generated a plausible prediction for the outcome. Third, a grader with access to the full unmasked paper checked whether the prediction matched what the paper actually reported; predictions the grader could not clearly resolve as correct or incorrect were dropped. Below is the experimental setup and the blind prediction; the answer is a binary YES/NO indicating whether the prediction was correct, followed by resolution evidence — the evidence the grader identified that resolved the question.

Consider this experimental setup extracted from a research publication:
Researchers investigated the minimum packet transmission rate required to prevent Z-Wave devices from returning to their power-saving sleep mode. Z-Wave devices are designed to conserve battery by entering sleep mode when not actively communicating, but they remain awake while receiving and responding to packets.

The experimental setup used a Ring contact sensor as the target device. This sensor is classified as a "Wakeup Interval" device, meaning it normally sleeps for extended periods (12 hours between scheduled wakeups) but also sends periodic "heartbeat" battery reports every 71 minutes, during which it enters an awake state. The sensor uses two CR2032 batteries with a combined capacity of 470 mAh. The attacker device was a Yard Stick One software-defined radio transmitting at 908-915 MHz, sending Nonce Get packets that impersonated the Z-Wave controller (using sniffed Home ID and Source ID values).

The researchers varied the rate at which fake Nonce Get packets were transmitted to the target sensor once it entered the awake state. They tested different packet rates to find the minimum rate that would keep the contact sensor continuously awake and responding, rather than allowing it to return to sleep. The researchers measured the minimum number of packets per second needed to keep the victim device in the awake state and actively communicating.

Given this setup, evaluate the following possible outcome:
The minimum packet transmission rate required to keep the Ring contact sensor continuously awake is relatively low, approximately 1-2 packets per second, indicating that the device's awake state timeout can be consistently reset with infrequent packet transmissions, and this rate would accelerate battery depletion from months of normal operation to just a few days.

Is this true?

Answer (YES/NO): NO